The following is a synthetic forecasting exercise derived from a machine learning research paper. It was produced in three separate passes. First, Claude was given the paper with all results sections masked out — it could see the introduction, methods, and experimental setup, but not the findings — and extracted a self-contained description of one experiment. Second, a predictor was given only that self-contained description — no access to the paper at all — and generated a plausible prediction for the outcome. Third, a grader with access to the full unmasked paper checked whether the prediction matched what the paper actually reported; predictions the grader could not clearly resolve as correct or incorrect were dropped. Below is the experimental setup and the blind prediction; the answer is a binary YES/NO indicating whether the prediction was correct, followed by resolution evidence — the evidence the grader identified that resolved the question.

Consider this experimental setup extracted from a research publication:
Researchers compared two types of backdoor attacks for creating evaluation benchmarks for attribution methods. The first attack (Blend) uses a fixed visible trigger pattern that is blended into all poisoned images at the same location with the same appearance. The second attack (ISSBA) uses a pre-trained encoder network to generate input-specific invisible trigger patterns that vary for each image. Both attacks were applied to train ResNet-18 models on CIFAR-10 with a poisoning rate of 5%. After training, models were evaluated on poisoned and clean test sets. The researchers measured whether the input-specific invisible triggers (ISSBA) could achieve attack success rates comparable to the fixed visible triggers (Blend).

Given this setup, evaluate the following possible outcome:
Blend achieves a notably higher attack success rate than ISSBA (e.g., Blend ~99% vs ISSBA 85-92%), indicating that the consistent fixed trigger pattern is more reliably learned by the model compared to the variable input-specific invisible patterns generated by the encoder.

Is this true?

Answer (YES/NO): NO